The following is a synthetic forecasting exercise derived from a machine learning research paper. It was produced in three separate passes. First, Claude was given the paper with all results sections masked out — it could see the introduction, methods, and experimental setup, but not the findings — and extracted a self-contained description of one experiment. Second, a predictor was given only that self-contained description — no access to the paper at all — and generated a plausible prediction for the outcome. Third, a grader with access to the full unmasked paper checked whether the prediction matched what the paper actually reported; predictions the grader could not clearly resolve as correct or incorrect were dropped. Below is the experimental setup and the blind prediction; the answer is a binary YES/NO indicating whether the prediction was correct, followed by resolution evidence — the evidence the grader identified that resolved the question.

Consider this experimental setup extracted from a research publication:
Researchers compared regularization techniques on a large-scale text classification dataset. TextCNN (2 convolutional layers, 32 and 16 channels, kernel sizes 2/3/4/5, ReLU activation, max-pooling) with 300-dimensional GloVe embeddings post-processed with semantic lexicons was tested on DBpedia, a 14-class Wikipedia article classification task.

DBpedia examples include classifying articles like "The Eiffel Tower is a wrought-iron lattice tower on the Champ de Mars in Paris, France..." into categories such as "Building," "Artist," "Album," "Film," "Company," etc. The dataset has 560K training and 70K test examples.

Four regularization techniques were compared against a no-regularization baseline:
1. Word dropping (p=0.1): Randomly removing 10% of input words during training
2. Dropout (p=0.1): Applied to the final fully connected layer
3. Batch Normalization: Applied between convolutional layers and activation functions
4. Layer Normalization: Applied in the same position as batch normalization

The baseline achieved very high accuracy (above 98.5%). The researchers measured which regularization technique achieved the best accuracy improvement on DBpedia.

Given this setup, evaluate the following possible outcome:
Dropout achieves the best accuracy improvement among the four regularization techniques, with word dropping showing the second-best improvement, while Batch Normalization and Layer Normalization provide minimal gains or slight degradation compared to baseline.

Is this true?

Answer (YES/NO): NO